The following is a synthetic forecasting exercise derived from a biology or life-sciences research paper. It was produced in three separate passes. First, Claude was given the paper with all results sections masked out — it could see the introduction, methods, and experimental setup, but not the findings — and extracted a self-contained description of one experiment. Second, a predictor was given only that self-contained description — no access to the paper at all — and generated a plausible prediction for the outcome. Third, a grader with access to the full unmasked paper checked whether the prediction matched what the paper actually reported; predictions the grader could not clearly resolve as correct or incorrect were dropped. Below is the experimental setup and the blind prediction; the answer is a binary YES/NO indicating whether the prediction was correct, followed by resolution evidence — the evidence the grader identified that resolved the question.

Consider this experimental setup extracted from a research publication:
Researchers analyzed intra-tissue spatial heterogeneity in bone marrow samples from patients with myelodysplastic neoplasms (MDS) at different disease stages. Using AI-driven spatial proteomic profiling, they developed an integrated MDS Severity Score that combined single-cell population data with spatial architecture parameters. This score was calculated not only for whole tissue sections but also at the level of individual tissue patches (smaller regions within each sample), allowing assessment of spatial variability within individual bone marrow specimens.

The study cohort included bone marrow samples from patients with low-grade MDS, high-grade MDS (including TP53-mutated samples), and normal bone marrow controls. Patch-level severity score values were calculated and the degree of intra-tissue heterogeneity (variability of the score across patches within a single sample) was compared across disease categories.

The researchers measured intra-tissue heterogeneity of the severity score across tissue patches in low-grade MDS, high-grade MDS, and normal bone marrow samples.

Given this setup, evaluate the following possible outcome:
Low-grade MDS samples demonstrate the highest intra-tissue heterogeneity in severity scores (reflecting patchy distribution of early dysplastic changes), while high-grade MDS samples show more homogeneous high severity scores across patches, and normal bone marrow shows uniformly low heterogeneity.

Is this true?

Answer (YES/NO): YES